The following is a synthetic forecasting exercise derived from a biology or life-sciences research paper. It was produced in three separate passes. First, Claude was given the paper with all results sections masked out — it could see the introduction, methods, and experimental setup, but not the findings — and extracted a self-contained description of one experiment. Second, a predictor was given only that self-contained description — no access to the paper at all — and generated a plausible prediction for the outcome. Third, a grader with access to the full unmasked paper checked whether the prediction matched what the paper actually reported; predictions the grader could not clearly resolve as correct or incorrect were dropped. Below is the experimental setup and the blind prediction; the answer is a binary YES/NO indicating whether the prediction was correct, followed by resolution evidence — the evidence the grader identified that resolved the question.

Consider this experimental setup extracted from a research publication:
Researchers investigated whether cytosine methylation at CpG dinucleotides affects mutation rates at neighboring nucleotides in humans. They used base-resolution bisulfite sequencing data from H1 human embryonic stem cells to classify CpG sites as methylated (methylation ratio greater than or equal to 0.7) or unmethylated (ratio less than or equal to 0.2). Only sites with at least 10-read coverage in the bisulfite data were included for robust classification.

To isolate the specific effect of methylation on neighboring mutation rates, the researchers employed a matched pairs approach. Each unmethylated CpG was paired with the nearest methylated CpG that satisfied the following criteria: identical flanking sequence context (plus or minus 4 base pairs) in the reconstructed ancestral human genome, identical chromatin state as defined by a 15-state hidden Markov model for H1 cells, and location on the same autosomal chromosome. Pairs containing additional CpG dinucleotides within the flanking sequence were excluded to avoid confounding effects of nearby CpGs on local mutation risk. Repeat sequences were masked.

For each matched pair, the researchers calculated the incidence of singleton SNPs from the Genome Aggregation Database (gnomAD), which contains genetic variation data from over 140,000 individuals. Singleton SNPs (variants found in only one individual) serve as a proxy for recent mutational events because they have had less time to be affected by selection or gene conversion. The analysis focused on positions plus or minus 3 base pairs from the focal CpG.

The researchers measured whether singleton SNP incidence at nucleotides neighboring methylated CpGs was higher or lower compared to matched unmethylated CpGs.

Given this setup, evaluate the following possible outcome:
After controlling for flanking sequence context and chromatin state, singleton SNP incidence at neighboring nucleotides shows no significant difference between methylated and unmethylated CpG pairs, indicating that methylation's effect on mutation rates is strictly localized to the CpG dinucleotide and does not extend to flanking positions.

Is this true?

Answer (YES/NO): NO